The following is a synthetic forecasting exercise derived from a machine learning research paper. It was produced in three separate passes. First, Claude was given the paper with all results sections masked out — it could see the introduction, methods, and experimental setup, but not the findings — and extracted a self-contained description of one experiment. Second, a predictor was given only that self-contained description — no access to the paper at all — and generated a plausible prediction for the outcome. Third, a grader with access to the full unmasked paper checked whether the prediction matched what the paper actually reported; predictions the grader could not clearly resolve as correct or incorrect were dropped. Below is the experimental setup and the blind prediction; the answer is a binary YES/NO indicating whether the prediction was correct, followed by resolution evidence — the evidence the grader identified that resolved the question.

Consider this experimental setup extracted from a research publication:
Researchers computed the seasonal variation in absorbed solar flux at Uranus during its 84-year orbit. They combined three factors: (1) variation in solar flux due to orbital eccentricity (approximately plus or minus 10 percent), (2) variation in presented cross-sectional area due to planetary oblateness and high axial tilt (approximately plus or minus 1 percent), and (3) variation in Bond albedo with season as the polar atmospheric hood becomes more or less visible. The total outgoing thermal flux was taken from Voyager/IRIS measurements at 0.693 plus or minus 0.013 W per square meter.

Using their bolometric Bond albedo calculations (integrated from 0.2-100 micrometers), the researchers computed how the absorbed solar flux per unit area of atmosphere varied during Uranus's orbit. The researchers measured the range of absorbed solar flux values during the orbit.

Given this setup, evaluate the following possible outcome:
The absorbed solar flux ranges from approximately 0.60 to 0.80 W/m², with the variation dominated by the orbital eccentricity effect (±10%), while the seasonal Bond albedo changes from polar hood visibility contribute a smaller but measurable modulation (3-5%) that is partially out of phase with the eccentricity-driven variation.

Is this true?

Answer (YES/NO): NO